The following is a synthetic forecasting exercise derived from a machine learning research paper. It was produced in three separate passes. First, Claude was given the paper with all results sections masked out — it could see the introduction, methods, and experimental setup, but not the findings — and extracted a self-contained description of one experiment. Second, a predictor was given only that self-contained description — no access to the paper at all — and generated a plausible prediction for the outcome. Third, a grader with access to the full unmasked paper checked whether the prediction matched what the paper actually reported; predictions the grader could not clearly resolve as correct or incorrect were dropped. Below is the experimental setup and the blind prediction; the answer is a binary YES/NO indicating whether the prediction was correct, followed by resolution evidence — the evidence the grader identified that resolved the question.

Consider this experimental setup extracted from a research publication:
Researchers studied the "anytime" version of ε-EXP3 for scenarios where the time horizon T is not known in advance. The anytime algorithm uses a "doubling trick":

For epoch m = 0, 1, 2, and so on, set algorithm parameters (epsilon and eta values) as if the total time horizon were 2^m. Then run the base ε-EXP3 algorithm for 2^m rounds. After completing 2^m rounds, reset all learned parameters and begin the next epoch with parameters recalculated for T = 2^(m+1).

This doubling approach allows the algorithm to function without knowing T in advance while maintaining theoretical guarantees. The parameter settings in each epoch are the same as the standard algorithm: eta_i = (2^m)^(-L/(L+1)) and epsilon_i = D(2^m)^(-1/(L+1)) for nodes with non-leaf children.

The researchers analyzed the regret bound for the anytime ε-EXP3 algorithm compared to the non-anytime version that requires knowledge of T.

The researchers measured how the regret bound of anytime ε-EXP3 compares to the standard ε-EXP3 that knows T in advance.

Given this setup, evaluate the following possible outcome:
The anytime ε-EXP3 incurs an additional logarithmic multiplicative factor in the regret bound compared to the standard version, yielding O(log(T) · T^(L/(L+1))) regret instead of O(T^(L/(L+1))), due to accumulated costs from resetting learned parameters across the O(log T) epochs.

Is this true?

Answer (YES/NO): NO